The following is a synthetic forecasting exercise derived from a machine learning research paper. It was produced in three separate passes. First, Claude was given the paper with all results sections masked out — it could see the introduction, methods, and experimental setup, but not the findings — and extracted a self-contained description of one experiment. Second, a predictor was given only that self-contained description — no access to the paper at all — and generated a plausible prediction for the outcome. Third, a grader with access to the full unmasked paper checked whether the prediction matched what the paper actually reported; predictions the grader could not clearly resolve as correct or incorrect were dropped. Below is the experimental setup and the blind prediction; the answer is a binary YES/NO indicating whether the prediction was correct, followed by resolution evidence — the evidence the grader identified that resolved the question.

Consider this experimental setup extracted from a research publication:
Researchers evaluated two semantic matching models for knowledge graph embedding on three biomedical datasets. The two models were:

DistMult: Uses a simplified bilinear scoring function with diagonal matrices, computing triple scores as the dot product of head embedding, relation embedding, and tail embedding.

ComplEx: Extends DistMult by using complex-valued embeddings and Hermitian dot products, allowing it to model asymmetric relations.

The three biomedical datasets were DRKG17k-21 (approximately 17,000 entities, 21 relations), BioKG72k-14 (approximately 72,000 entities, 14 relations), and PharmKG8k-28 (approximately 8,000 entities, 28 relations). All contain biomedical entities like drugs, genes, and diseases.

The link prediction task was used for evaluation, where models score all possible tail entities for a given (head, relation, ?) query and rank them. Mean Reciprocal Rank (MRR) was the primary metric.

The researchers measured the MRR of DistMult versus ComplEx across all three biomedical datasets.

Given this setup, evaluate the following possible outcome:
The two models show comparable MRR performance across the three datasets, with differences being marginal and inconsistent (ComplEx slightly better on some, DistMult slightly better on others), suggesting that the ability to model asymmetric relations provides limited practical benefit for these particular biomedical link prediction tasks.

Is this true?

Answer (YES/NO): NO